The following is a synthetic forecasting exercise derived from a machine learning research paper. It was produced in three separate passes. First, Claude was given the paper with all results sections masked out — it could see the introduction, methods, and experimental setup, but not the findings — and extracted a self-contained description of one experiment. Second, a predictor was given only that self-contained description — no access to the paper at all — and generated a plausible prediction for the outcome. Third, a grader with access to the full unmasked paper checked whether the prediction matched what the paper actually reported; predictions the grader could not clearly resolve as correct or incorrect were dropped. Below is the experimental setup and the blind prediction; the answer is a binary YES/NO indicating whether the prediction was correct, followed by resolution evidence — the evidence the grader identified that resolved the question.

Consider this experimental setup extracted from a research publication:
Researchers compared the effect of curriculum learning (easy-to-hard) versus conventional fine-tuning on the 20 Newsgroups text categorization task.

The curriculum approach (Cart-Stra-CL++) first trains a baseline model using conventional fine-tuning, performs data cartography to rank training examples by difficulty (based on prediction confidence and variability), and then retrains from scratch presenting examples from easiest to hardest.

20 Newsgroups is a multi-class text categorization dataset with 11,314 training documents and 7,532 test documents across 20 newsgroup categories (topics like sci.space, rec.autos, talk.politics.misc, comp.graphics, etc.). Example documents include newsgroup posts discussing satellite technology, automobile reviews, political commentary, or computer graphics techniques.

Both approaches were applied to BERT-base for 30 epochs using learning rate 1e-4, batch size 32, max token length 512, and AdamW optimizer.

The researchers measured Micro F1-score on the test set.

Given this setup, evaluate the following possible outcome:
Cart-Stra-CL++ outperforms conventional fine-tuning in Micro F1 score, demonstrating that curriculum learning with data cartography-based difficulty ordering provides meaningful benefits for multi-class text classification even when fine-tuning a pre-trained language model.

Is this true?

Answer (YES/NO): NO